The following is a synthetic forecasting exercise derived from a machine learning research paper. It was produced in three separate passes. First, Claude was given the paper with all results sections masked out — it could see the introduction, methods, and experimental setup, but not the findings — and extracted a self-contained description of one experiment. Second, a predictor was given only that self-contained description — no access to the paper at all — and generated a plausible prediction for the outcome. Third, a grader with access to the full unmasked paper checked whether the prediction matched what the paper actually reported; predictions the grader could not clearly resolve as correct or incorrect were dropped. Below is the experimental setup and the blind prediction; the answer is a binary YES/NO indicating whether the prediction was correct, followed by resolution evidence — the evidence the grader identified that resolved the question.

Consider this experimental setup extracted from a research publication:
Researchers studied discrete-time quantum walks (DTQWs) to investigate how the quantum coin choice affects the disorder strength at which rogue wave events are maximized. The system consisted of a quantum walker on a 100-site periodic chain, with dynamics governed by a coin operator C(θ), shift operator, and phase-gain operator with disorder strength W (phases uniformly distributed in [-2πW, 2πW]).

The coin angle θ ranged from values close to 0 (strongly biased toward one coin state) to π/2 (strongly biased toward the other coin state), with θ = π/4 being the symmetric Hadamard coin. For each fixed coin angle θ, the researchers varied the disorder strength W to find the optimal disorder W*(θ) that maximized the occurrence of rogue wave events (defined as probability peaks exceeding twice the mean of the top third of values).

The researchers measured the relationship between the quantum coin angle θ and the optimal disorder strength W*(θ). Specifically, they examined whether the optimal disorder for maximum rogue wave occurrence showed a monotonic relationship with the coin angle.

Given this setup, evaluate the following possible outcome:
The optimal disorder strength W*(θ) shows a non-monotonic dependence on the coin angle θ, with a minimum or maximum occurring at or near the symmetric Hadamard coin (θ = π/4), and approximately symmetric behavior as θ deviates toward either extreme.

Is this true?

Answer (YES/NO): NO